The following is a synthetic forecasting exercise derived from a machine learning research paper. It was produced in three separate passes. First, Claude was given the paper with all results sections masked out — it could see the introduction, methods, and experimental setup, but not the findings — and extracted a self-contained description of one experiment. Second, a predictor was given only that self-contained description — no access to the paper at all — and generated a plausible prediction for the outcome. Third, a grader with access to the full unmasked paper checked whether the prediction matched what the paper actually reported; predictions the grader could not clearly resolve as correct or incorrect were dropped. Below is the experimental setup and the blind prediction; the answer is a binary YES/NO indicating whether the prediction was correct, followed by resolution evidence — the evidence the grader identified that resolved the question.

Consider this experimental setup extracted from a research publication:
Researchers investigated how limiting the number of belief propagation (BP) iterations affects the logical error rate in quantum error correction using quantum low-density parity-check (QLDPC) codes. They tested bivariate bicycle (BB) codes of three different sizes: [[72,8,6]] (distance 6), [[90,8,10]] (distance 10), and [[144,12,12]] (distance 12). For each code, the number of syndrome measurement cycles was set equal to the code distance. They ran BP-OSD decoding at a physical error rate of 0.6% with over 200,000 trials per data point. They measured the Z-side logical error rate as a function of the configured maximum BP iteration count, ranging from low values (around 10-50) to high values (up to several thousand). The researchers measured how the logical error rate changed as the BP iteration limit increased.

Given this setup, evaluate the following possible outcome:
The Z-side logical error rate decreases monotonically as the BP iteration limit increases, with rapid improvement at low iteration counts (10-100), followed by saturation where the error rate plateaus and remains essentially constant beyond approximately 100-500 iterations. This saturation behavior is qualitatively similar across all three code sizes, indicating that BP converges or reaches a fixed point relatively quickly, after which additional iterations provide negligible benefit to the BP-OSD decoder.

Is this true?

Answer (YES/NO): NO